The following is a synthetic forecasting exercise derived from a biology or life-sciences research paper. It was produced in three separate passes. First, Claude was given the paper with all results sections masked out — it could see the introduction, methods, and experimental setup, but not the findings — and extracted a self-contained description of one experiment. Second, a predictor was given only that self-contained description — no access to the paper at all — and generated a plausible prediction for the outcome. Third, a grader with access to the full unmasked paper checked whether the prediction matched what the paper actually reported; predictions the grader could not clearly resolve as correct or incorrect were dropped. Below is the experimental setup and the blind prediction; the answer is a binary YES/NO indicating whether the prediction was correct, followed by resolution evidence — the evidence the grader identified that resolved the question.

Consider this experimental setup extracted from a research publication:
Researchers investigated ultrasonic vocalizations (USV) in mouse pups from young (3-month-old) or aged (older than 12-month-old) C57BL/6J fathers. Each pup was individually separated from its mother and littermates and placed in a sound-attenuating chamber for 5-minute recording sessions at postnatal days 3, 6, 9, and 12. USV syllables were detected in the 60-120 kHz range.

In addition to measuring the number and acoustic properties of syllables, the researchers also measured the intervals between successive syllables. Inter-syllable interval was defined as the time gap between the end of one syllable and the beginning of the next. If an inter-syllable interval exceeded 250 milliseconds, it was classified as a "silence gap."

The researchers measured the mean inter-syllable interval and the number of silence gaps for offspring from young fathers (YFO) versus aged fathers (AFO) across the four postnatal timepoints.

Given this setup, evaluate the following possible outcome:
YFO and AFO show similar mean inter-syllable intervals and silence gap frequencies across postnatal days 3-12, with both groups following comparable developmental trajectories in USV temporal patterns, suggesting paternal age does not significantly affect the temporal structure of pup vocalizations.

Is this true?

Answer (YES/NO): NO